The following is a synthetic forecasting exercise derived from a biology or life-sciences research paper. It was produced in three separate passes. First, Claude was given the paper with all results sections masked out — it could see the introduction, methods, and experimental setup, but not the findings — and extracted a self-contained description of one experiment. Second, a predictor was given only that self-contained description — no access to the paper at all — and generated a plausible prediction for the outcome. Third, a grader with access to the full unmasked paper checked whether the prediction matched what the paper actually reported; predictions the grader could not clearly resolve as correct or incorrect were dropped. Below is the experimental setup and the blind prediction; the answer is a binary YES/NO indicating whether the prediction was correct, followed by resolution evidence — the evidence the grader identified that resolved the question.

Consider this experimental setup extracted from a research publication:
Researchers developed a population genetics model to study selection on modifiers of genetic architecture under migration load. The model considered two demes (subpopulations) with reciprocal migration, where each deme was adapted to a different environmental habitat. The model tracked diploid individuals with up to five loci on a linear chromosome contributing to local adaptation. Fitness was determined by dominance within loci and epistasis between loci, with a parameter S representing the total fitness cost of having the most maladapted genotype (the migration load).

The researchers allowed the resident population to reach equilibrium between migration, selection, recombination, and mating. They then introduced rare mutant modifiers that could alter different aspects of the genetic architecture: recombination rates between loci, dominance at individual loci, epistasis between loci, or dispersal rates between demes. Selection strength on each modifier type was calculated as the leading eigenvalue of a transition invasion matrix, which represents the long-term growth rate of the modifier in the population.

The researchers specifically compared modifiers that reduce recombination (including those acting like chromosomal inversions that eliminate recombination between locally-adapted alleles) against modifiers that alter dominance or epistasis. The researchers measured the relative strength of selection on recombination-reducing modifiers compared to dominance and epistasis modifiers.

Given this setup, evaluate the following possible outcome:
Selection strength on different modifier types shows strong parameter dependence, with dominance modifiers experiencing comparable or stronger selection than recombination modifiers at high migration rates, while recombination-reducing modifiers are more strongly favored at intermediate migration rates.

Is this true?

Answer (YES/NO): NO